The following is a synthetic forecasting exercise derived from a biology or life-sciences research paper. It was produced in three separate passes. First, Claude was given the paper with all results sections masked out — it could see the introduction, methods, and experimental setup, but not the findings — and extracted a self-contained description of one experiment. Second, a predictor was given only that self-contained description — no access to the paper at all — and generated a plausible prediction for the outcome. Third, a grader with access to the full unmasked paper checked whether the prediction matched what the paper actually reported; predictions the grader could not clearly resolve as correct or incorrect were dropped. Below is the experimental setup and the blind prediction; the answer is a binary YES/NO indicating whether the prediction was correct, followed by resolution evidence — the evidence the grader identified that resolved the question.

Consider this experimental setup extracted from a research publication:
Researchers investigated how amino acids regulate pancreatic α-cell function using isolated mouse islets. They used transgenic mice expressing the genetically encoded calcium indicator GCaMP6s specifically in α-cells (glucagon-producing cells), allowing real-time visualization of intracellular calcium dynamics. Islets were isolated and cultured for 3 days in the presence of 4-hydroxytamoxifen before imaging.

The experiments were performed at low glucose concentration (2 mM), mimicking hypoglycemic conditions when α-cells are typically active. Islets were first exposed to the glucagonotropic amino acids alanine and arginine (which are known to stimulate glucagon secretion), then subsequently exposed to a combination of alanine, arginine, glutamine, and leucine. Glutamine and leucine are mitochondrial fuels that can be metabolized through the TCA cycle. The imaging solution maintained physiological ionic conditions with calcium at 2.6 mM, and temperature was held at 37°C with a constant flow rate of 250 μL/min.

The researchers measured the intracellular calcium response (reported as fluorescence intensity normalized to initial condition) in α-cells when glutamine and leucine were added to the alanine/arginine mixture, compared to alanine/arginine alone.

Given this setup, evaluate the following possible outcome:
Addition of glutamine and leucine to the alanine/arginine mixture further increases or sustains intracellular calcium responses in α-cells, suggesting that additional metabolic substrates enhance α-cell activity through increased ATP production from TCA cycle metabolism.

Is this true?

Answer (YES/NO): NO